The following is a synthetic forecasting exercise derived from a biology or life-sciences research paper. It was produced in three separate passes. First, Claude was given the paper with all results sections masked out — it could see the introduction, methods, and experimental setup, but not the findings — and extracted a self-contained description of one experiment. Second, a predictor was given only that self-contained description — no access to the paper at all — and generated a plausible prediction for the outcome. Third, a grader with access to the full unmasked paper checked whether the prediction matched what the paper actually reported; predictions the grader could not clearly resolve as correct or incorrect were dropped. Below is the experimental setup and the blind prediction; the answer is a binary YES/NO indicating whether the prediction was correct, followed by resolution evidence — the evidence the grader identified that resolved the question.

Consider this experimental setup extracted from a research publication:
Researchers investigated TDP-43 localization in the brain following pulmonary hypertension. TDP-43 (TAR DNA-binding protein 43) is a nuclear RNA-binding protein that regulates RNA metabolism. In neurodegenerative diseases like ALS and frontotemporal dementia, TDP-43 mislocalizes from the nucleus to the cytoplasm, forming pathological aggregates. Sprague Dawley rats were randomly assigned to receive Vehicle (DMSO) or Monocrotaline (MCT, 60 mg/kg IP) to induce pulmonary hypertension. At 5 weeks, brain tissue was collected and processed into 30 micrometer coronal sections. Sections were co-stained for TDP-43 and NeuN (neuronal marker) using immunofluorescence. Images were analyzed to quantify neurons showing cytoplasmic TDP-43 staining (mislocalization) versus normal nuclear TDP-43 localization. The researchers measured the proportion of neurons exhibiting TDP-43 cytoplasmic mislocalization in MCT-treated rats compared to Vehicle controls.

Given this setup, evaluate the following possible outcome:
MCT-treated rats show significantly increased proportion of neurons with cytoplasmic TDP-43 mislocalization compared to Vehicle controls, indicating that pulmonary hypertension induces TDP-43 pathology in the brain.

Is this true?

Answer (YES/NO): YES